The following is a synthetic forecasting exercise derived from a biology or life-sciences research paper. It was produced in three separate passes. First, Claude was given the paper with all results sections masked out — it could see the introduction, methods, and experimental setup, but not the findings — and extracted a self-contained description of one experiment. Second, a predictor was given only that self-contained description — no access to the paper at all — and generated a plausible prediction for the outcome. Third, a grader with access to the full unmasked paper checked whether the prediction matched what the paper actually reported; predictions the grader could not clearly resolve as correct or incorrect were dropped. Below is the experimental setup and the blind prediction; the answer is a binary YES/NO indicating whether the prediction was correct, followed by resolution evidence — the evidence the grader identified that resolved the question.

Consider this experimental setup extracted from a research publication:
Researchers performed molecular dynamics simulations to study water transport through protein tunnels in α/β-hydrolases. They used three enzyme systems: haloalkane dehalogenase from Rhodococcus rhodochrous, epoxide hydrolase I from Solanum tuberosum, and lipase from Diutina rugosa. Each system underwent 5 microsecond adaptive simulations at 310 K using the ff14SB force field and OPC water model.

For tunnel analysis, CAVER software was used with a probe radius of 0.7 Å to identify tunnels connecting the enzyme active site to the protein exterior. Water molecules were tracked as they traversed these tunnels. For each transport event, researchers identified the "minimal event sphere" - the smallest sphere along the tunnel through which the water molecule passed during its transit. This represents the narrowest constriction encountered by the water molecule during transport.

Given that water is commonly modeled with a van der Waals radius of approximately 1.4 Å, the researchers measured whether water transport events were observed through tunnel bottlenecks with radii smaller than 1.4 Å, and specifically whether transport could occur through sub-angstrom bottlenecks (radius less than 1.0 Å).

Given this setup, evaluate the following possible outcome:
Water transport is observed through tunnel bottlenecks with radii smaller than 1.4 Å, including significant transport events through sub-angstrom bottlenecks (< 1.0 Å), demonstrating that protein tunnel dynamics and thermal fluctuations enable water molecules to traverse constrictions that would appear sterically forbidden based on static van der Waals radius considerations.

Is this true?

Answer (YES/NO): YES